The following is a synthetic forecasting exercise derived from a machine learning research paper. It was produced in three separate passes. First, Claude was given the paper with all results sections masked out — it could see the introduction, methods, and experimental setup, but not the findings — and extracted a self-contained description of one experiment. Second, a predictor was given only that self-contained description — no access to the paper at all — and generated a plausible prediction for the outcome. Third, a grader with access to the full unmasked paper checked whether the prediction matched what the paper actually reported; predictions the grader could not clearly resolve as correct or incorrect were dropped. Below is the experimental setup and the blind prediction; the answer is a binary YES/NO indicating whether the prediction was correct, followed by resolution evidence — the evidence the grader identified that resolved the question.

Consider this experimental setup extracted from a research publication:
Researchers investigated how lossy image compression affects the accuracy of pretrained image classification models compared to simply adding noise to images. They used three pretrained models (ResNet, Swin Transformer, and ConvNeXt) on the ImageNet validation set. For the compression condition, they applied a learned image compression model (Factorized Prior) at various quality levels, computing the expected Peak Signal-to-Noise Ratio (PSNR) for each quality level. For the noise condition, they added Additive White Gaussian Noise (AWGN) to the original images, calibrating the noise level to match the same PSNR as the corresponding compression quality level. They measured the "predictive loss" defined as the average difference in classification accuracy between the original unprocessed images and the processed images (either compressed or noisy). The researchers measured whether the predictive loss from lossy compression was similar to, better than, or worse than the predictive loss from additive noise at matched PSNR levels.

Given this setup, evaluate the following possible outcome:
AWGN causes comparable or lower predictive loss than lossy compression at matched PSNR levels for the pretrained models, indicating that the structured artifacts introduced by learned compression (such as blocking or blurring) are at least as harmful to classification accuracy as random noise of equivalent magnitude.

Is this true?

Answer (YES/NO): YES